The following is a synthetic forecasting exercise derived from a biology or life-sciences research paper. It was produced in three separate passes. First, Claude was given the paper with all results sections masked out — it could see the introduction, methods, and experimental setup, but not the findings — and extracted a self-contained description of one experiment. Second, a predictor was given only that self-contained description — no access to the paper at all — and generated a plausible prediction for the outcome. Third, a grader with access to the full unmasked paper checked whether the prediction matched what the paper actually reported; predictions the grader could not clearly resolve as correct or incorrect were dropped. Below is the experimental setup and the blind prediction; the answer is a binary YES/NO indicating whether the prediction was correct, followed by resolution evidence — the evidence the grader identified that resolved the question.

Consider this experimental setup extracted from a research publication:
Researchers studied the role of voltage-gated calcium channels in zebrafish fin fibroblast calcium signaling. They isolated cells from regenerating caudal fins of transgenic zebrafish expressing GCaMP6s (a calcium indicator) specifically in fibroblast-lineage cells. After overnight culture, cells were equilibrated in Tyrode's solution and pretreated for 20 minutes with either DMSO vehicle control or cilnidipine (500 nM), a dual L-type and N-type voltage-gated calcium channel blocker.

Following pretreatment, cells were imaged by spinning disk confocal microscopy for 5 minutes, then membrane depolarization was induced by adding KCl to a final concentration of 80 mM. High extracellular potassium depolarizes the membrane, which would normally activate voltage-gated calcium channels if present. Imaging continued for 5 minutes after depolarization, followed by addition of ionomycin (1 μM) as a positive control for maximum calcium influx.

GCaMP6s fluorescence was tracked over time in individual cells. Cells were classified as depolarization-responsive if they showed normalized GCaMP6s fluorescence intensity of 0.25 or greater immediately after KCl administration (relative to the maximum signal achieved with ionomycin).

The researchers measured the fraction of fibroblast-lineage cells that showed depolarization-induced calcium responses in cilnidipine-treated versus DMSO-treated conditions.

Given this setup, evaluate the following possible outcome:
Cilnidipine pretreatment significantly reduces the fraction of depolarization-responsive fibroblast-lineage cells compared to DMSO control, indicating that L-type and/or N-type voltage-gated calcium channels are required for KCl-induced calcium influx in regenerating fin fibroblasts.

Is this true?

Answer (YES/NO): YES